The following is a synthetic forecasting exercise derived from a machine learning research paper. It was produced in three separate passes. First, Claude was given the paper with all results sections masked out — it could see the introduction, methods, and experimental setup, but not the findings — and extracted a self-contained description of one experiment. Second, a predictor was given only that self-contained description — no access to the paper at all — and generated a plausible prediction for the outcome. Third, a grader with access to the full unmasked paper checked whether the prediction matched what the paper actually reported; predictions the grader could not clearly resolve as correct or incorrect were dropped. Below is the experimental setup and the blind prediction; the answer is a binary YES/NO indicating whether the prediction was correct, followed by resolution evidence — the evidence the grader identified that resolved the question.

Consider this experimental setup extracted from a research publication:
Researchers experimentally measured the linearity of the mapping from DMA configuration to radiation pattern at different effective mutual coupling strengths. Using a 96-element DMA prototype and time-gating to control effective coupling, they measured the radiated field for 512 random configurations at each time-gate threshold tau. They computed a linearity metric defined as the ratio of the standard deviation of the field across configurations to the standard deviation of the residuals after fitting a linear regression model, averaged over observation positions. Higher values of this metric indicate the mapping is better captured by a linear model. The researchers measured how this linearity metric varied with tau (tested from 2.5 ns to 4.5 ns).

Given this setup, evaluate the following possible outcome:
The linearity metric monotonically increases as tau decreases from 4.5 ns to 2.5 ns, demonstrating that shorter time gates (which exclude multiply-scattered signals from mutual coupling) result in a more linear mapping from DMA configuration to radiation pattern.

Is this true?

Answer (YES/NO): NO